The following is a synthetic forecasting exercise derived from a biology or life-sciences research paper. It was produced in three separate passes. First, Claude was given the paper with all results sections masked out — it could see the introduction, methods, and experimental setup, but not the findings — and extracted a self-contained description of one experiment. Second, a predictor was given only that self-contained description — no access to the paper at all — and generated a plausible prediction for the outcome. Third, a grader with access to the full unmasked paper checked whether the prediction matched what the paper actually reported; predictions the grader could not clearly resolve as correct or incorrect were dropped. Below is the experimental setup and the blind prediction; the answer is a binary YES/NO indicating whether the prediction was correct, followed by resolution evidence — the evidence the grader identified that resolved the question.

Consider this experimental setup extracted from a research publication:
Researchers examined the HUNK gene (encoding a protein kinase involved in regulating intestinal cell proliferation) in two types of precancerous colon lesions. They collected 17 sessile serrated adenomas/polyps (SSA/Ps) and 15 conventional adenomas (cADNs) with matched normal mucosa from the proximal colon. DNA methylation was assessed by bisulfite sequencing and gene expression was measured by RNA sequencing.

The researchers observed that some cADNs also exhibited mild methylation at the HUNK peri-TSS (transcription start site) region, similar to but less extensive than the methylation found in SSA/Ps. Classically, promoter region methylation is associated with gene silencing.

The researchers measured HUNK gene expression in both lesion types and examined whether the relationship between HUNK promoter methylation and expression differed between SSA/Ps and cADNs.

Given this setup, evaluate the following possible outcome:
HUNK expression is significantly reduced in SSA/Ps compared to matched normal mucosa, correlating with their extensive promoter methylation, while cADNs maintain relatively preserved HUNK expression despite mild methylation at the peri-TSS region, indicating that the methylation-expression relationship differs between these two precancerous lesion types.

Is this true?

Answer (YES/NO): NO